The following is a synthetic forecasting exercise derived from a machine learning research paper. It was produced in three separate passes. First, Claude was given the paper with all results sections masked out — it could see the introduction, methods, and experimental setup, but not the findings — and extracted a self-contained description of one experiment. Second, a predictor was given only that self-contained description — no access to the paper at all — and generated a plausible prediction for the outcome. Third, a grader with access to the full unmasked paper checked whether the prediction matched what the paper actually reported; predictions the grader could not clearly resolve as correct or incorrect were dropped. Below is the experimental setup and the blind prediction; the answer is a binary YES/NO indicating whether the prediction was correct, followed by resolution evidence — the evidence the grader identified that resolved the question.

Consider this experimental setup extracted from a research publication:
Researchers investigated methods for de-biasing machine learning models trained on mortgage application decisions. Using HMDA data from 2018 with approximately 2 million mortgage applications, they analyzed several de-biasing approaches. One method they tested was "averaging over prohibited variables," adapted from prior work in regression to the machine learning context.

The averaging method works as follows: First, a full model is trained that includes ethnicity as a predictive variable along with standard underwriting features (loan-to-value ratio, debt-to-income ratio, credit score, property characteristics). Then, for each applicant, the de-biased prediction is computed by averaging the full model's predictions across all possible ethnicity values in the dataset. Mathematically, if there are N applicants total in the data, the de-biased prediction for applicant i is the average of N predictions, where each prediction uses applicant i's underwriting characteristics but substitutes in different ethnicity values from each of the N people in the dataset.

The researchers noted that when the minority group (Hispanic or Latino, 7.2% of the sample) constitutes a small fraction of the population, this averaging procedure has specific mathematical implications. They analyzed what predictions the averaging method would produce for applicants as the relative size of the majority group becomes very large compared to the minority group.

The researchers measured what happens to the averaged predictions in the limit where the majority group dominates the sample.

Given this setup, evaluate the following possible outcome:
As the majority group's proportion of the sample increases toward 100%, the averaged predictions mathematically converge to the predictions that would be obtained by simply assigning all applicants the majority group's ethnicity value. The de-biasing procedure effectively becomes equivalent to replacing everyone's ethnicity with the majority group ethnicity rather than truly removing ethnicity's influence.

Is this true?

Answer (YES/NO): YES